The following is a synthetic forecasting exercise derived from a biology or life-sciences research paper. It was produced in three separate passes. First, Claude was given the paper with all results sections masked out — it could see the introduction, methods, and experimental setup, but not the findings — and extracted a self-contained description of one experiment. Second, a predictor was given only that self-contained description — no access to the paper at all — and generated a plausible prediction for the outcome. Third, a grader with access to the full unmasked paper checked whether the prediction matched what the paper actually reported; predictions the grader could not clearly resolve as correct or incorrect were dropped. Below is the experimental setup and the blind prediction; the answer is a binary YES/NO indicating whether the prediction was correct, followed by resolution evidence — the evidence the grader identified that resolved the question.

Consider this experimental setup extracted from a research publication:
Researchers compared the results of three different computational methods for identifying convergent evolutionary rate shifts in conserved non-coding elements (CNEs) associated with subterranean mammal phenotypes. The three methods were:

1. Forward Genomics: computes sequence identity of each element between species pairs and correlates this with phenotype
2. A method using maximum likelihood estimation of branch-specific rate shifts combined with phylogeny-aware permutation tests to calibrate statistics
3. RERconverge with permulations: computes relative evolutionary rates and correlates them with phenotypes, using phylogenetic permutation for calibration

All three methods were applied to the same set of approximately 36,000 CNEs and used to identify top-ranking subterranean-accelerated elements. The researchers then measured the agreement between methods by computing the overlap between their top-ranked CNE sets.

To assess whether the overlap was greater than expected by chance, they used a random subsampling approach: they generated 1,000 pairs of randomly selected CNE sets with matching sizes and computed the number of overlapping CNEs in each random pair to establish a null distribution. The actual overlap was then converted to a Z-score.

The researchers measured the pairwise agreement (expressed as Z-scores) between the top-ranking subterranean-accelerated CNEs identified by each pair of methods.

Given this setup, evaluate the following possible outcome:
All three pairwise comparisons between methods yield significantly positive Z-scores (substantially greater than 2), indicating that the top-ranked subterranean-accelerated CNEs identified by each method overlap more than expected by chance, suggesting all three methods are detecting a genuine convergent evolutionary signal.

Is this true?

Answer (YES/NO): YES